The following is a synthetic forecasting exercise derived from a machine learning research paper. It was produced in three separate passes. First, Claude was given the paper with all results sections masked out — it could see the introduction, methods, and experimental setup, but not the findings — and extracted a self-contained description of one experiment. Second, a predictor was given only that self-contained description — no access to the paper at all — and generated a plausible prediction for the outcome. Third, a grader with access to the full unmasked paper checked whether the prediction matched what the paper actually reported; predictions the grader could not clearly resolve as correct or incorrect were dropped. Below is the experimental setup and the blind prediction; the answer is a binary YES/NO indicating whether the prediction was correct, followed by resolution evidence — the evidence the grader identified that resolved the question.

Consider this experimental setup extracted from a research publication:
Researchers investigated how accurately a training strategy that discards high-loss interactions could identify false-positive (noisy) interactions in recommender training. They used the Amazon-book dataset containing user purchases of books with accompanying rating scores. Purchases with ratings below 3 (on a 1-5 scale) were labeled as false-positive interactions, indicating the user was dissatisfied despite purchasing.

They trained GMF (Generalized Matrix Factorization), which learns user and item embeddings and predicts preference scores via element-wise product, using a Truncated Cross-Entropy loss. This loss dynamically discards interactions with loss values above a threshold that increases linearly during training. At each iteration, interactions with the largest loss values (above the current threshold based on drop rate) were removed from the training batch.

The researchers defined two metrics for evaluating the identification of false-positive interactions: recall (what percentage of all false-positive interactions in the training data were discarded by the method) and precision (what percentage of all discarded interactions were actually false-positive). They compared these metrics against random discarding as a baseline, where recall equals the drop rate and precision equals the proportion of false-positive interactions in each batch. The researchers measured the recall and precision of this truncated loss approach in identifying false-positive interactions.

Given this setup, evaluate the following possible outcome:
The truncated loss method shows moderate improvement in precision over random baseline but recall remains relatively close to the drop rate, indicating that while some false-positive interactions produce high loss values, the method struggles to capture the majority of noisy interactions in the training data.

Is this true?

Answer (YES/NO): NO